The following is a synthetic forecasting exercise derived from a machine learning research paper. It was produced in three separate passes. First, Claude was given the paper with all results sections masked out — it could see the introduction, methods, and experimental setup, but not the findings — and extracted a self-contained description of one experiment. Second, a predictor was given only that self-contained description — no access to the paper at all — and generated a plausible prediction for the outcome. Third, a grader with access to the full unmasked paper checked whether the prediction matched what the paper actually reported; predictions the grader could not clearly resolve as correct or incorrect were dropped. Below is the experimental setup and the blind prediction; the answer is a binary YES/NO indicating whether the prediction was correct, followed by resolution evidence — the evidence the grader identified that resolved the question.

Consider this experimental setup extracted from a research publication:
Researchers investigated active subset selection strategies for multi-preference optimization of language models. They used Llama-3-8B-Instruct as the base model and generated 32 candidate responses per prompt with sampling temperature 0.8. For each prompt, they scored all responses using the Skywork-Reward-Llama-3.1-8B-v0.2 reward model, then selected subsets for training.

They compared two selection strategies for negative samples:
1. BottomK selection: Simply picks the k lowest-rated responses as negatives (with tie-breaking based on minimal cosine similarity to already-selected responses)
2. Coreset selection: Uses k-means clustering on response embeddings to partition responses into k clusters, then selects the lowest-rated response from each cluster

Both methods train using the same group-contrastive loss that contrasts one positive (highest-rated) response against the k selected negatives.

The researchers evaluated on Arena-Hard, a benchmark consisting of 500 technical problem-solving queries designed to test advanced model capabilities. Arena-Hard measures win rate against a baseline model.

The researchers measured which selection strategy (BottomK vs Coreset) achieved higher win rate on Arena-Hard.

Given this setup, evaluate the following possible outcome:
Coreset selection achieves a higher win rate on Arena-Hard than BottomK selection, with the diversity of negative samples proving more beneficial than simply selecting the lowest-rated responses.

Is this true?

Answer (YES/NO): YES